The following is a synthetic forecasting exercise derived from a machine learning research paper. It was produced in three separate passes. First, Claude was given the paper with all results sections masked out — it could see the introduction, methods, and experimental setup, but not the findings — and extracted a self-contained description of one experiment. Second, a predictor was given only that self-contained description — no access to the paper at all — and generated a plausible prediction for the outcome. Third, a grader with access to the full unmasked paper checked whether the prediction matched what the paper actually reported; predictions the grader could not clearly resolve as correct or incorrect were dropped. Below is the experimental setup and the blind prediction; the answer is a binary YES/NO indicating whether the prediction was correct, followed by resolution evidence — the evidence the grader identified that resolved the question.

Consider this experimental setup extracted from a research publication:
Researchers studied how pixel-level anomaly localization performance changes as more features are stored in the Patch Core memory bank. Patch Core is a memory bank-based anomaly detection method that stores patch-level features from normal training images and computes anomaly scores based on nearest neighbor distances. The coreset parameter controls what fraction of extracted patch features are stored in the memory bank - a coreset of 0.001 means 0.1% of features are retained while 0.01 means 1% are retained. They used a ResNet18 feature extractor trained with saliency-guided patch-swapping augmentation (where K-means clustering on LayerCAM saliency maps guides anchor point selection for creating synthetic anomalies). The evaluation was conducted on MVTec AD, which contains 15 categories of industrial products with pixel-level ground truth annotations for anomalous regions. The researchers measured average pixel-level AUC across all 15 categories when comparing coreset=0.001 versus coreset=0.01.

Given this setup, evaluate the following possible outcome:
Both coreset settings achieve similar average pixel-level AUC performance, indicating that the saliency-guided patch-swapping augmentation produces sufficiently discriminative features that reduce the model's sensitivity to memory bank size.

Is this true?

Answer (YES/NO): NO